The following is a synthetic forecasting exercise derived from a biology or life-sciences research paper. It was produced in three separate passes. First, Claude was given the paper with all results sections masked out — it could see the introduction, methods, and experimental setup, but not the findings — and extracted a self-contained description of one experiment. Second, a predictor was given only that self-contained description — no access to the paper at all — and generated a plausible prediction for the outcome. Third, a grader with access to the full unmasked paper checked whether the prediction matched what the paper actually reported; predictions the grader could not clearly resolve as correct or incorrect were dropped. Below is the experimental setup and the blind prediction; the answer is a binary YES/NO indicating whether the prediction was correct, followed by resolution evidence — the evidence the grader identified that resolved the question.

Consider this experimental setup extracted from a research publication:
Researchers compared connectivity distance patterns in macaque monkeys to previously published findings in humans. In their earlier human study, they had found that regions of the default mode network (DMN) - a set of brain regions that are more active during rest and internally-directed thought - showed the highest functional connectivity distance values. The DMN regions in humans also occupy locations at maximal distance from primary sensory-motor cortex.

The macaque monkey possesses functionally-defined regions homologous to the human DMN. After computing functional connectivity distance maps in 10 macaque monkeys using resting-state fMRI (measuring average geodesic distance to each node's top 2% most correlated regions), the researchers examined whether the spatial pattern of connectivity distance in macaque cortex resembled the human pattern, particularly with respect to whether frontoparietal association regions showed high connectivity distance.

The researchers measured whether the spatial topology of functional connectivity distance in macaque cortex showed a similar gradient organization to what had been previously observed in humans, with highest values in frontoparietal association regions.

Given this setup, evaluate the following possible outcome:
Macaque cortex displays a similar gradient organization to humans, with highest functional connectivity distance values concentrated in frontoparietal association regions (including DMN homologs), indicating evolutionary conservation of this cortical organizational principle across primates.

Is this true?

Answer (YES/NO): YES